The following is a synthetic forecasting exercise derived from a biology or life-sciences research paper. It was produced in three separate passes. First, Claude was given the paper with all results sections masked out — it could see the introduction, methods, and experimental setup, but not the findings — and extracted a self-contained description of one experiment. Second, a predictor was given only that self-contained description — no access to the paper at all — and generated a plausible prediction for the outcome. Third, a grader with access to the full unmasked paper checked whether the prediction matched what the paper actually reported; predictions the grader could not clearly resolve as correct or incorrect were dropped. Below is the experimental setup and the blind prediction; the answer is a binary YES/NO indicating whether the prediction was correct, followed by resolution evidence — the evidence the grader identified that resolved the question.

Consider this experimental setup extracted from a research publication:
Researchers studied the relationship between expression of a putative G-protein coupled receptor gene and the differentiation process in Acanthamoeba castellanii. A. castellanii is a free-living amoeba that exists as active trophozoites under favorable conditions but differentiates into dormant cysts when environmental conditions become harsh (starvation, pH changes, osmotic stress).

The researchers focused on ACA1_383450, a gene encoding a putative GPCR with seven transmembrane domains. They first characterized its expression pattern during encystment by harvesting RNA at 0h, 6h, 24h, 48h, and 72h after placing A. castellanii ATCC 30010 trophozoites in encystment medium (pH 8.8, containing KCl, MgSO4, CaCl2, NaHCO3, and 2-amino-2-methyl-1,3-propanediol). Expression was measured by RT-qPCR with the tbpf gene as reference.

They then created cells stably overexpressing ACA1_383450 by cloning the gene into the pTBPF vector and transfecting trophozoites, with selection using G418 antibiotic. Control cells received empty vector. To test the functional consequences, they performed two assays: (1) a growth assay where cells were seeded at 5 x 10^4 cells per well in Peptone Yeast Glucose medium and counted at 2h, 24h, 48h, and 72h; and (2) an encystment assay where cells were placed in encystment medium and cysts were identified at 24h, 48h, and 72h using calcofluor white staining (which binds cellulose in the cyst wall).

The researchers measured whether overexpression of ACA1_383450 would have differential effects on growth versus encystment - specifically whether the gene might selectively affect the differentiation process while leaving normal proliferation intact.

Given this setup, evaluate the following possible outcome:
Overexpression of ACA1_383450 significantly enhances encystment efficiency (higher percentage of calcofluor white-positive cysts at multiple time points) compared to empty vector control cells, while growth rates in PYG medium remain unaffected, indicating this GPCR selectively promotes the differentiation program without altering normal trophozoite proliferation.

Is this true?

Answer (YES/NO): NO